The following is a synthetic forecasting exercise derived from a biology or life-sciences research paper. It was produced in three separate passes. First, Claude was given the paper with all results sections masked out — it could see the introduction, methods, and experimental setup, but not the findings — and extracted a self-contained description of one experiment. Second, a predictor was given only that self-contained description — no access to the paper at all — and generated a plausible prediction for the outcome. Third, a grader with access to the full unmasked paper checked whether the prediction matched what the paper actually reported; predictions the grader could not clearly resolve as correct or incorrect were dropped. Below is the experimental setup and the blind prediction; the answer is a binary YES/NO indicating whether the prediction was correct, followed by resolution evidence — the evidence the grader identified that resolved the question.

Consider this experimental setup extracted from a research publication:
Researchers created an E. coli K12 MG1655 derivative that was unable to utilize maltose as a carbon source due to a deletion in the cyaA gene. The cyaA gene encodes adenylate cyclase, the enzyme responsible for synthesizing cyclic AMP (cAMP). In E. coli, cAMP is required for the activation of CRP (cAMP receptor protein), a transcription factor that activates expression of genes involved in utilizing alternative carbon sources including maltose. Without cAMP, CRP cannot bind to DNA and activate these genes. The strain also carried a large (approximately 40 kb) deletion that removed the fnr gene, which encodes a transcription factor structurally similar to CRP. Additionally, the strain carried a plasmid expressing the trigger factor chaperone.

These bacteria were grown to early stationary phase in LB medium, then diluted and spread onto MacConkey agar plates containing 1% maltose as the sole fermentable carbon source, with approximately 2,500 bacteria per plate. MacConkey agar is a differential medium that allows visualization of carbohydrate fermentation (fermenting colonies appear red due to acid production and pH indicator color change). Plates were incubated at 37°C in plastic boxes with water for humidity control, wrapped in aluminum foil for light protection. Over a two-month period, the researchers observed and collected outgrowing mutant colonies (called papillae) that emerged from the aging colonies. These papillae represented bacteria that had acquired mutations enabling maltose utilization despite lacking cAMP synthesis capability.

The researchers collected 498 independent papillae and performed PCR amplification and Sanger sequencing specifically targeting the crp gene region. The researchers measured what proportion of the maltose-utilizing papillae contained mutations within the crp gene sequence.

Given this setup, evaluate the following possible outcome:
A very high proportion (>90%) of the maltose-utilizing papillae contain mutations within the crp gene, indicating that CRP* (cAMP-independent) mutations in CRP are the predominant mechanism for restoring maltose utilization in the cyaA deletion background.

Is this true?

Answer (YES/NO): YES